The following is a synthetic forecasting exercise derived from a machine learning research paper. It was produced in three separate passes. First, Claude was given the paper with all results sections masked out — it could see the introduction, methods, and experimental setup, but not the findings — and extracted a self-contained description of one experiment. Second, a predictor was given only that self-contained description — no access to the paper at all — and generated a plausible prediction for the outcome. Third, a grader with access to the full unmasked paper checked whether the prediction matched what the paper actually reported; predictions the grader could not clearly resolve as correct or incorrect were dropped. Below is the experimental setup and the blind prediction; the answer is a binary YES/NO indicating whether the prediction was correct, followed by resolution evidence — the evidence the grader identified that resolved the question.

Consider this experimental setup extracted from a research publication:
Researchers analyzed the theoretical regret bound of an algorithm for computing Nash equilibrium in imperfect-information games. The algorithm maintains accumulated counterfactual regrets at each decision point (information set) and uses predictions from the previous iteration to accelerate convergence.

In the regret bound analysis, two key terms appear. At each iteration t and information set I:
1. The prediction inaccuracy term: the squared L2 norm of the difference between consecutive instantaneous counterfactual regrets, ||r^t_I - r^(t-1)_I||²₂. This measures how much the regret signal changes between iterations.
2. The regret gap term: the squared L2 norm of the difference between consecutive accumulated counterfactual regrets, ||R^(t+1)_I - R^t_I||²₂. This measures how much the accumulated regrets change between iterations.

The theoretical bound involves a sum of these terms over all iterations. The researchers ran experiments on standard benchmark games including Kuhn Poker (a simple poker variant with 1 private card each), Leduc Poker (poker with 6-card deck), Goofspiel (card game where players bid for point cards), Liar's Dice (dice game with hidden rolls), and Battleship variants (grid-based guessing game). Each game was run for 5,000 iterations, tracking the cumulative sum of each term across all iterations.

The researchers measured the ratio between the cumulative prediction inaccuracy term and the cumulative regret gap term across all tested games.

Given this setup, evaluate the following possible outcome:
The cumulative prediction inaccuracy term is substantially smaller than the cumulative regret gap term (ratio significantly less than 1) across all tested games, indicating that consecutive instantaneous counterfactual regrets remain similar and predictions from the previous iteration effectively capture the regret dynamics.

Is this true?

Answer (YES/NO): NO